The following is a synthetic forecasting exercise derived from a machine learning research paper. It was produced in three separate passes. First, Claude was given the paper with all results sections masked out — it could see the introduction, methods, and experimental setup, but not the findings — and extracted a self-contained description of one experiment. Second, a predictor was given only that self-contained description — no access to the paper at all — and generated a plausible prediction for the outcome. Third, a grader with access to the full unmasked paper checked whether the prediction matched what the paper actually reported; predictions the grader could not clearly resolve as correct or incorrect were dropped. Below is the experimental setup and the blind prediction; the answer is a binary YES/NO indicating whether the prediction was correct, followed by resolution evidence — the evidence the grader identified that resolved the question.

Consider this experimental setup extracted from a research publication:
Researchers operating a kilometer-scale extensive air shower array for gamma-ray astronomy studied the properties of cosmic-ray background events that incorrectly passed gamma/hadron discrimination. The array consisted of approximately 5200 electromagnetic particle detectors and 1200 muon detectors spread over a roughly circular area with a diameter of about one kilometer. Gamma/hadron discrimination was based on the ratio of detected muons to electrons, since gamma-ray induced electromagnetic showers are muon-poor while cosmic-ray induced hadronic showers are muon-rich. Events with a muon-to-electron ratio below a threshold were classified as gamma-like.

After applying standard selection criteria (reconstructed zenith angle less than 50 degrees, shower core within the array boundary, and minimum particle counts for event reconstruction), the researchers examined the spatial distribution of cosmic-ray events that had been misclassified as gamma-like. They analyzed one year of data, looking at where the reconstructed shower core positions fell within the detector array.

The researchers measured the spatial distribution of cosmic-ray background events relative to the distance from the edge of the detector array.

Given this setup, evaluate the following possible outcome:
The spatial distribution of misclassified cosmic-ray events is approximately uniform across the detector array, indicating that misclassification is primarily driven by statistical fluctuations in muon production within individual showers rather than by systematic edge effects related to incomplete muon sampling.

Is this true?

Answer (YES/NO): NO